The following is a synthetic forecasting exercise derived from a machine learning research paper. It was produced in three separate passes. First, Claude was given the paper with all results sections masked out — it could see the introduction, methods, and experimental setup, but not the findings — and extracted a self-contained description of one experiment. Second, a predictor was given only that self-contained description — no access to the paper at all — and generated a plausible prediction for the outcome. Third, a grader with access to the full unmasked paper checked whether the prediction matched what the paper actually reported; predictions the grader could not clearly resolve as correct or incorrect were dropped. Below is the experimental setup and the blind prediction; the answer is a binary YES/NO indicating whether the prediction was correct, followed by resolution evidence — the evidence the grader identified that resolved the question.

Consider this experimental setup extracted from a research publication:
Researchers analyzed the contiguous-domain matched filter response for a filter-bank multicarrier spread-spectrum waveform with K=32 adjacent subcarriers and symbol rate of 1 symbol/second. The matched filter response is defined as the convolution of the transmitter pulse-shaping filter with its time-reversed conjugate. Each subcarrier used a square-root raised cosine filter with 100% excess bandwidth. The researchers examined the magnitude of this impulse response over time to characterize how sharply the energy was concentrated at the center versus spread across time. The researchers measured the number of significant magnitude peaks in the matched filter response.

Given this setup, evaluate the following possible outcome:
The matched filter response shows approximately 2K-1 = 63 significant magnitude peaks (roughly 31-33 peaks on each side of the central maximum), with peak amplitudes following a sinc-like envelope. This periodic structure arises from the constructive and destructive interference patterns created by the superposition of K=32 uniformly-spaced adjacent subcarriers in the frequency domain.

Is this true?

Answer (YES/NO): NO